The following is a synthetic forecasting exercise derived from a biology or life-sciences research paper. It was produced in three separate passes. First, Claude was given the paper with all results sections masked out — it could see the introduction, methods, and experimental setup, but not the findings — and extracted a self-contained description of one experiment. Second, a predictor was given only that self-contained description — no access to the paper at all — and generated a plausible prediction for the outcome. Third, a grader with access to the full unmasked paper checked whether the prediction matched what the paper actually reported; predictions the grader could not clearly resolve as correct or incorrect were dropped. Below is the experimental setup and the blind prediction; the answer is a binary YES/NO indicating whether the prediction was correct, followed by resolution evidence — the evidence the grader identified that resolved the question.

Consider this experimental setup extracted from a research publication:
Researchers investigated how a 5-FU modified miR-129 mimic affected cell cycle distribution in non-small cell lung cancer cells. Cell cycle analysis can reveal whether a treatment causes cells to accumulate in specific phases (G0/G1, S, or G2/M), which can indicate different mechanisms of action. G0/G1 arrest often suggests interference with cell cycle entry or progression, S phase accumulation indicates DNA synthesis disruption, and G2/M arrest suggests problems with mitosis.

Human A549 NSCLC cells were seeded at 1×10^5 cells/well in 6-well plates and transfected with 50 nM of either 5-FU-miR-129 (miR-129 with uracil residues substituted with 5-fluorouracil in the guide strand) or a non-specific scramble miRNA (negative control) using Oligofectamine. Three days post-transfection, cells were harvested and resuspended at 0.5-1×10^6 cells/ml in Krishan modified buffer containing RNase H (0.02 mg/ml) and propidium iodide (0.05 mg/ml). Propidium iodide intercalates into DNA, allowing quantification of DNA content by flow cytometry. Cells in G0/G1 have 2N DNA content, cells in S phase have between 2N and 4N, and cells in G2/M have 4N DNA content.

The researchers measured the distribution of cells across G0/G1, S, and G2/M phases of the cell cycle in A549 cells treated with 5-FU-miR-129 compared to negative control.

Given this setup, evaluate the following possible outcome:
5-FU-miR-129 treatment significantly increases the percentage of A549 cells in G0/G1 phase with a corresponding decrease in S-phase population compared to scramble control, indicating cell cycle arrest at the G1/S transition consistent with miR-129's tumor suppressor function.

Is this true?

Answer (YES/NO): YES